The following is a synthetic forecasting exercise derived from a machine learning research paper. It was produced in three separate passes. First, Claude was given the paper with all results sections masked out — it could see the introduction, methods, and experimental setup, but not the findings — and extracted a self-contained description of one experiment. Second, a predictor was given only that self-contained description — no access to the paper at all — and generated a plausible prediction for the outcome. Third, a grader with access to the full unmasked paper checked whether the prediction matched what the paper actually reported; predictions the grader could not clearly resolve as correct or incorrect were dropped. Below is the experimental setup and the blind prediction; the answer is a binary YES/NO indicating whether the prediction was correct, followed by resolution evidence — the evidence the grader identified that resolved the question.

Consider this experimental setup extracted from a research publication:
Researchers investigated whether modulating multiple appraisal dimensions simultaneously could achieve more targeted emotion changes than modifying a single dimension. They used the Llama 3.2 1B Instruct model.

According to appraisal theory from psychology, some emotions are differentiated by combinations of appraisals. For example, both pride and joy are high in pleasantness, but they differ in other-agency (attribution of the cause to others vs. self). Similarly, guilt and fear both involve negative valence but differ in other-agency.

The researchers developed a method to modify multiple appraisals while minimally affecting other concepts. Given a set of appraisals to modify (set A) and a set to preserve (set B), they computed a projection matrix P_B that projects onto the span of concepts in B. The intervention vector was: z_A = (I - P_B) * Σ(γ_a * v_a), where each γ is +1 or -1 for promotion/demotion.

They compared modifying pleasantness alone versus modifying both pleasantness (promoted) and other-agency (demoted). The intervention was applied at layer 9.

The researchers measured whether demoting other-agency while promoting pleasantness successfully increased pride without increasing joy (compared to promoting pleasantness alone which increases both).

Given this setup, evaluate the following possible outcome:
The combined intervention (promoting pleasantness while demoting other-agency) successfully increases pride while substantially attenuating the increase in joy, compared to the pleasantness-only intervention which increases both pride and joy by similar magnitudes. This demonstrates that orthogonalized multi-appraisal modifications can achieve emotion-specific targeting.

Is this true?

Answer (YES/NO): YES